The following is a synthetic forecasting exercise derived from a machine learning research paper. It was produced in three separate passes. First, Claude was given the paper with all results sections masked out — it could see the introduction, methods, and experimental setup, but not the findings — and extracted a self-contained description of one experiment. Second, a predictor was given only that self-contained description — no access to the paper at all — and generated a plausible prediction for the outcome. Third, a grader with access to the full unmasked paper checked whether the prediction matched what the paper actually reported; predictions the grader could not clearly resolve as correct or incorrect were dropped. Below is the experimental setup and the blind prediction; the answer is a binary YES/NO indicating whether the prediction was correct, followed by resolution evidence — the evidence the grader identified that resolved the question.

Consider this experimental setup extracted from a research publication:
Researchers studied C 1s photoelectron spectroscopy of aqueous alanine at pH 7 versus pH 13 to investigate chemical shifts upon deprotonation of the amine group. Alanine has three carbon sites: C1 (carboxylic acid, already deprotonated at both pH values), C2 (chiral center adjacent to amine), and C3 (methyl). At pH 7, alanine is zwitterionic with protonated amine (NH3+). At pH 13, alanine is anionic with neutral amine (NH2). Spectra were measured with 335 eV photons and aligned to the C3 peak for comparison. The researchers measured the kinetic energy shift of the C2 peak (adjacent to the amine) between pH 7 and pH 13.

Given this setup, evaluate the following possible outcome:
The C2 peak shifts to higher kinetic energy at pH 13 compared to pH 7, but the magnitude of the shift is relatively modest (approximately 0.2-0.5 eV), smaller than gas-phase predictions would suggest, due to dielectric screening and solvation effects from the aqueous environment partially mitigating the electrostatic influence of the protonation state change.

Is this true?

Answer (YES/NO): NO